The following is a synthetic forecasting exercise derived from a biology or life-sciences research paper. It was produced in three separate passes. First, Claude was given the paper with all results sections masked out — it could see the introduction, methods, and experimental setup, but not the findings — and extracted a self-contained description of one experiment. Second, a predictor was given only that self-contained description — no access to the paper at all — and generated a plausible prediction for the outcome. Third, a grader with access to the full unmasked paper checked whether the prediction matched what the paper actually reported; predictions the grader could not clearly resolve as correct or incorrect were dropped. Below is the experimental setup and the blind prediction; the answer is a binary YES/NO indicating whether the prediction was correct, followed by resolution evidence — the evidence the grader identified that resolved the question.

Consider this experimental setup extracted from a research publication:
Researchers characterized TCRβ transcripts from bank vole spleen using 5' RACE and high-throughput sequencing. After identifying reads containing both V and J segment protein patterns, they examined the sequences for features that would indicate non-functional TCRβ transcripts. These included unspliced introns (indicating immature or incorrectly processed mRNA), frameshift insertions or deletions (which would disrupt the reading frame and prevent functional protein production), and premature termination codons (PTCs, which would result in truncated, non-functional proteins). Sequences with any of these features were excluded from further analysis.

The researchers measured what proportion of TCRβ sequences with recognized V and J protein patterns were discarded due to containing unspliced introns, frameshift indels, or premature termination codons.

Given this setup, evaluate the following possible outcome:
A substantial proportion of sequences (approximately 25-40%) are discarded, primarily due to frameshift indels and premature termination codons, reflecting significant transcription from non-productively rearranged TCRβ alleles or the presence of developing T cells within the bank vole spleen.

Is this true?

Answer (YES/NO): NO